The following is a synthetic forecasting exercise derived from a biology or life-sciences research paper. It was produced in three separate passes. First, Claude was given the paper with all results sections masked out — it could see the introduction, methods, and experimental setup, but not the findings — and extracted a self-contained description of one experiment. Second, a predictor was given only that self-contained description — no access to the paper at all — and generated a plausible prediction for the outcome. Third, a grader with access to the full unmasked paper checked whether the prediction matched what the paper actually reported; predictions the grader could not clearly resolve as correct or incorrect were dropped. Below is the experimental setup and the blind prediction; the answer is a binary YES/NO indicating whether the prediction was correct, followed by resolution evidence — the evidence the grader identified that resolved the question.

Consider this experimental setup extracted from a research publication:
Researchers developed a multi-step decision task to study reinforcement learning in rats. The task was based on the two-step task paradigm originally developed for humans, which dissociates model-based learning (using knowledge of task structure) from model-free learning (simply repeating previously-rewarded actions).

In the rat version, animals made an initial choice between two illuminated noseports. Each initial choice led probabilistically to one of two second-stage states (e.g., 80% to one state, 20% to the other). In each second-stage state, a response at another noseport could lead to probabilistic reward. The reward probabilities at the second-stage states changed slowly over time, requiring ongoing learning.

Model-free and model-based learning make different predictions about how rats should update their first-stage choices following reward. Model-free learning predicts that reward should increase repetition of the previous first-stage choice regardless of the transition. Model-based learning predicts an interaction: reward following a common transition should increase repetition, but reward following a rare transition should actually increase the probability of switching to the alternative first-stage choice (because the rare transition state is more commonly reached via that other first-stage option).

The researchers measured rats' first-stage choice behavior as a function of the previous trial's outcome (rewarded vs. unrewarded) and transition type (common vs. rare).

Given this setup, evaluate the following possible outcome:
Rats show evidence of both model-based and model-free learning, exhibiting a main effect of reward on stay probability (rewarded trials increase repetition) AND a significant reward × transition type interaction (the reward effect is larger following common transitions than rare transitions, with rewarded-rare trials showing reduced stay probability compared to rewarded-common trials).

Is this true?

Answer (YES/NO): NO